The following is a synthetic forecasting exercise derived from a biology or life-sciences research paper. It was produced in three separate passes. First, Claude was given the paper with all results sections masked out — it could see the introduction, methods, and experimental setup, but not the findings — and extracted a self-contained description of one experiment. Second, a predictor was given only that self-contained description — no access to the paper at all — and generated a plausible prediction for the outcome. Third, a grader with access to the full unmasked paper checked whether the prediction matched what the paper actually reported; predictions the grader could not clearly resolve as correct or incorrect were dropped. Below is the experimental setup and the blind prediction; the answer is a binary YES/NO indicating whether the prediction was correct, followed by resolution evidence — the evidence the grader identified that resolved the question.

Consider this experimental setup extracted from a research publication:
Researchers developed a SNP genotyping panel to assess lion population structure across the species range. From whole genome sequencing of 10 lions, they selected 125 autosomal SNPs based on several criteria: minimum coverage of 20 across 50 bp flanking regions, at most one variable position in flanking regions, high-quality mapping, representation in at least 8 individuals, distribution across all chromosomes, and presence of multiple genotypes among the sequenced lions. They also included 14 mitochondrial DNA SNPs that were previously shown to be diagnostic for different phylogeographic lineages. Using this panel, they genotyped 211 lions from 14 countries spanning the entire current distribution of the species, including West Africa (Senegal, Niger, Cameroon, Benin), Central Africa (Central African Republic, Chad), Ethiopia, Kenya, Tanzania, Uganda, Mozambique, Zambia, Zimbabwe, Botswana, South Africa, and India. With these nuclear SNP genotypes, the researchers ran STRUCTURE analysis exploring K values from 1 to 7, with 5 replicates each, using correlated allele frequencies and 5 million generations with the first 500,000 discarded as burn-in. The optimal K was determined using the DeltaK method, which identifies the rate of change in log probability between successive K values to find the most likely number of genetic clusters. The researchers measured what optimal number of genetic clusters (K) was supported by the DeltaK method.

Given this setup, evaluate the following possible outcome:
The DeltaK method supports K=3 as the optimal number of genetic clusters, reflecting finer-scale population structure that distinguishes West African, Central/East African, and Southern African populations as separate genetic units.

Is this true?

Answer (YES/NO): NO